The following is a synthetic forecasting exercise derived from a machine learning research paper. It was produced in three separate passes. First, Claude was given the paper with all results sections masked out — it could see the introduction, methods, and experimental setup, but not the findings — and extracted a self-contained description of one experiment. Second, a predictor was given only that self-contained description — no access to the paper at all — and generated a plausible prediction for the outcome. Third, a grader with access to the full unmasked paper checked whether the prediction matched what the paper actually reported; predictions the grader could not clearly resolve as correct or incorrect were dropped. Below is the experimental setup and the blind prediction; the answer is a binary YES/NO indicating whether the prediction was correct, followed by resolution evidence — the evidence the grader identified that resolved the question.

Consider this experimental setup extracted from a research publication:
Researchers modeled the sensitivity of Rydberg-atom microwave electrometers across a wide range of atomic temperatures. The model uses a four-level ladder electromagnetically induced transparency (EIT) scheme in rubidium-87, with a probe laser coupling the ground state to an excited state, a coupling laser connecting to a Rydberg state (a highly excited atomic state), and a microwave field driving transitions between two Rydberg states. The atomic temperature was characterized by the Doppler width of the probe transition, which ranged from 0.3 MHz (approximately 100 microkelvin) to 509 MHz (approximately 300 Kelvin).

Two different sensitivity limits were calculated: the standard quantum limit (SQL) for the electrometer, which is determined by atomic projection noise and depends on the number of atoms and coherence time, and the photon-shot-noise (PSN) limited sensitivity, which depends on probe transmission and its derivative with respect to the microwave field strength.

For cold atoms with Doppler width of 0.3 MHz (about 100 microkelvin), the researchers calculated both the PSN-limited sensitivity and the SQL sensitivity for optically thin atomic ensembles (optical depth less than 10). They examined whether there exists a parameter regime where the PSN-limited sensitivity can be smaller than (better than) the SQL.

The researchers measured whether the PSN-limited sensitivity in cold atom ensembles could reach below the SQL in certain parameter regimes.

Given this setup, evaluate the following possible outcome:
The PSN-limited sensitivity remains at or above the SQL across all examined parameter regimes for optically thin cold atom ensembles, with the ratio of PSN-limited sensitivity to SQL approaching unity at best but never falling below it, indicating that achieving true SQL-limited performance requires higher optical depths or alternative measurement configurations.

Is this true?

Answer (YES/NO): NO